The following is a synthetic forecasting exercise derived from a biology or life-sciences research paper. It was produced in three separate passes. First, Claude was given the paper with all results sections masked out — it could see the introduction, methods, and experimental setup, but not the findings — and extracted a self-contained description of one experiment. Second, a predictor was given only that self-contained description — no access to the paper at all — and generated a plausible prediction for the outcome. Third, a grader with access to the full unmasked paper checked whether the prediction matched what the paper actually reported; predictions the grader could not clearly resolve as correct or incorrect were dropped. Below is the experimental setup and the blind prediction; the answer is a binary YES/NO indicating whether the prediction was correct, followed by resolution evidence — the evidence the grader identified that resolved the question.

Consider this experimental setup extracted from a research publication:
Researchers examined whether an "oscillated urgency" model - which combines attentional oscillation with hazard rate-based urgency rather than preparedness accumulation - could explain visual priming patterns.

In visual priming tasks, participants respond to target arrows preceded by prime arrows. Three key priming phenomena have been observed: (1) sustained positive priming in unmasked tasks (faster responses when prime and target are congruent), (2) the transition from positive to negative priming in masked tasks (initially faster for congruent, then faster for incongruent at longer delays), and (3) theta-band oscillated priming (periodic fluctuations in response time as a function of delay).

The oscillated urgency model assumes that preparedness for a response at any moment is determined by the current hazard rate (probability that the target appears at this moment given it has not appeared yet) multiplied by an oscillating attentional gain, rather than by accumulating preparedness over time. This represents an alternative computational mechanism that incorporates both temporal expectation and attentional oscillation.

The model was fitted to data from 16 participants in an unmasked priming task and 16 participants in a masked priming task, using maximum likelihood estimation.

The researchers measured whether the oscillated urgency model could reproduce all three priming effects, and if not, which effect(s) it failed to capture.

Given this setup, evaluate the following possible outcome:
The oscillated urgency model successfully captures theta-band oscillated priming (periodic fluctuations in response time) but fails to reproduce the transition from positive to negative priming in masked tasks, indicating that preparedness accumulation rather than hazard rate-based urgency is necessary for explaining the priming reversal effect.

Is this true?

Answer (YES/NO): YES